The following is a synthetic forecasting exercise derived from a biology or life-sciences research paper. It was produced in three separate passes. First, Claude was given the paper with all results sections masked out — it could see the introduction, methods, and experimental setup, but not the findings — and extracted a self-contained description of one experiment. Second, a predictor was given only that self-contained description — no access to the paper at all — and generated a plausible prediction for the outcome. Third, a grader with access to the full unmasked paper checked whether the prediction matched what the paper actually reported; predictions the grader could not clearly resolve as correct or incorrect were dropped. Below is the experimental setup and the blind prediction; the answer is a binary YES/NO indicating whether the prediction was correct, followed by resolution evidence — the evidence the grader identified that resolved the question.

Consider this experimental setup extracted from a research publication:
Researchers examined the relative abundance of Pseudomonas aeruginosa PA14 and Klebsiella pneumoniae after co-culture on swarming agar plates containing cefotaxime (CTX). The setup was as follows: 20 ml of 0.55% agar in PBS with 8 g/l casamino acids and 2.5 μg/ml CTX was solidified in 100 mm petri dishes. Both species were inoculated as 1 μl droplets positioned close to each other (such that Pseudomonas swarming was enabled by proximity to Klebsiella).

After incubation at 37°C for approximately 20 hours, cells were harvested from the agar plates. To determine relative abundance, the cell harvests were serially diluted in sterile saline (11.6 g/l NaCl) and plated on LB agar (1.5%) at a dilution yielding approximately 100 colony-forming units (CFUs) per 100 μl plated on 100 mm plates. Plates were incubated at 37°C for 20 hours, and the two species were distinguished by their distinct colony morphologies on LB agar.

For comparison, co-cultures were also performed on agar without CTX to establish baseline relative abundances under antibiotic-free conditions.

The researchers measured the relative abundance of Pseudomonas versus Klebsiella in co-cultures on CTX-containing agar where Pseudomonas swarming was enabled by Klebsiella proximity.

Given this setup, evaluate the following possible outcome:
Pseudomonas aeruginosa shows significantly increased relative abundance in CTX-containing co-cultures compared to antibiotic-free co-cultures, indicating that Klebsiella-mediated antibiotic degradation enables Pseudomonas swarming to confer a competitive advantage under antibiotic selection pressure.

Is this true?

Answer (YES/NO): NO